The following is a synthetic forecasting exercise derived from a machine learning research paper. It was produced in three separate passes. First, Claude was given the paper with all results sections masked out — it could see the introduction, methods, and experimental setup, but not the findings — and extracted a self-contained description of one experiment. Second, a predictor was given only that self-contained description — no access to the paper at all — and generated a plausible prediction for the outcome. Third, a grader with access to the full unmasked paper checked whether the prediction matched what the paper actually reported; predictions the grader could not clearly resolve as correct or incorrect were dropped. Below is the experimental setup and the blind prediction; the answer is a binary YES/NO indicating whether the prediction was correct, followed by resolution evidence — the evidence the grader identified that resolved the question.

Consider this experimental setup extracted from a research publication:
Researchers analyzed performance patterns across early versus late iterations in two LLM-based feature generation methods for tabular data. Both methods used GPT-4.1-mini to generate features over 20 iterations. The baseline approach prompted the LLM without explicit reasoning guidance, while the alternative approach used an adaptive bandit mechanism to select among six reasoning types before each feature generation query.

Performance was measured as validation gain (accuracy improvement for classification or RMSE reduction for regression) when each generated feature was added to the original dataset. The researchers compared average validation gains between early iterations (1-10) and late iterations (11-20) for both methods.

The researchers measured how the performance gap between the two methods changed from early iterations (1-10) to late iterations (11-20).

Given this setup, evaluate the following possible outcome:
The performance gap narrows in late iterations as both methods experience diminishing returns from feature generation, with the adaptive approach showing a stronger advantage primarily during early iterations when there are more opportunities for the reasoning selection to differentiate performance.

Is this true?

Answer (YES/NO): NO